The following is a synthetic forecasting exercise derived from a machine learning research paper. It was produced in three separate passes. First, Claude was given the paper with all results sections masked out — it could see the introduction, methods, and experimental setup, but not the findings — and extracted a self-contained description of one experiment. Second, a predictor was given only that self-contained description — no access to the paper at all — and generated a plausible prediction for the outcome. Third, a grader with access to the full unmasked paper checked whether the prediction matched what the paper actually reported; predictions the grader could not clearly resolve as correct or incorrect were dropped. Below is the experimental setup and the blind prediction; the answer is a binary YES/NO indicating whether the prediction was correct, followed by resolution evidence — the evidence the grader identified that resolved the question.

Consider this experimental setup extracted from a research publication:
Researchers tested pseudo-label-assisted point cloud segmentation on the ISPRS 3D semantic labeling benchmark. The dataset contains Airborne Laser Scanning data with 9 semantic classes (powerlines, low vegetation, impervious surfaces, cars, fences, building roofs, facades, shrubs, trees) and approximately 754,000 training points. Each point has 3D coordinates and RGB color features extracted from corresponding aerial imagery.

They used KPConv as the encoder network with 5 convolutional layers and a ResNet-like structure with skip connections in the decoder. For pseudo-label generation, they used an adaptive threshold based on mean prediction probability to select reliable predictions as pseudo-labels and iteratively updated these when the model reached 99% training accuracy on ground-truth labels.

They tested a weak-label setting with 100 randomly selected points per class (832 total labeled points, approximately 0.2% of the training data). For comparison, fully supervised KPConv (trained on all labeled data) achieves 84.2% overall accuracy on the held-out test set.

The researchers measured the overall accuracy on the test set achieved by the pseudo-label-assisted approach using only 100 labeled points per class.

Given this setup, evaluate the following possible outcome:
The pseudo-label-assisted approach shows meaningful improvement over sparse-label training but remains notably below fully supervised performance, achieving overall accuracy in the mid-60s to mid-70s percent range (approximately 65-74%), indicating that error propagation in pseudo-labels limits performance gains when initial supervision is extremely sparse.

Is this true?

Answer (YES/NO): NO